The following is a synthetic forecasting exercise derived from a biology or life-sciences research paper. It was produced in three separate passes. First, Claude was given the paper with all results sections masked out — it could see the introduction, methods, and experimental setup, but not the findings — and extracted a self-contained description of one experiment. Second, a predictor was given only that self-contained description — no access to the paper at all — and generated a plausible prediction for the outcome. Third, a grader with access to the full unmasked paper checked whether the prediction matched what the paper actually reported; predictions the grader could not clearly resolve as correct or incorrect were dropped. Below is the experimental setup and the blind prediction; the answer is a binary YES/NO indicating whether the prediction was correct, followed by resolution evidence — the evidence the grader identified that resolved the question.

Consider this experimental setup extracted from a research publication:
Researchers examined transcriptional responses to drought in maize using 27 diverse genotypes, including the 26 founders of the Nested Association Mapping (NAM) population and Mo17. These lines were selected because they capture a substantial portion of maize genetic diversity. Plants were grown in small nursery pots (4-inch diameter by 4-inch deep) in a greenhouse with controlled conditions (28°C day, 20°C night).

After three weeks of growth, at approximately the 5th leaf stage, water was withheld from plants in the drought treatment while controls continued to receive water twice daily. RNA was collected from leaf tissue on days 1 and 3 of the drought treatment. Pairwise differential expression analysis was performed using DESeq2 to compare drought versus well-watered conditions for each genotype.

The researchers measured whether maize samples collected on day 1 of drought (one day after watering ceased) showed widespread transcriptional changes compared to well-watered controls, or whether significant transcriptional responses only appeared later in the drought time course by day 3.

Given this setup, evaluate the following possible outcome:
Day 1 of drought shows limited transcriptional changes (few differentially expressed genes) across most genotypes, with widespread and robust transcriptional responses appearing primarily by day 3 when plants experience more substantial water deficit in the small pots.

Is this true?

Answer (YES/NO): YES